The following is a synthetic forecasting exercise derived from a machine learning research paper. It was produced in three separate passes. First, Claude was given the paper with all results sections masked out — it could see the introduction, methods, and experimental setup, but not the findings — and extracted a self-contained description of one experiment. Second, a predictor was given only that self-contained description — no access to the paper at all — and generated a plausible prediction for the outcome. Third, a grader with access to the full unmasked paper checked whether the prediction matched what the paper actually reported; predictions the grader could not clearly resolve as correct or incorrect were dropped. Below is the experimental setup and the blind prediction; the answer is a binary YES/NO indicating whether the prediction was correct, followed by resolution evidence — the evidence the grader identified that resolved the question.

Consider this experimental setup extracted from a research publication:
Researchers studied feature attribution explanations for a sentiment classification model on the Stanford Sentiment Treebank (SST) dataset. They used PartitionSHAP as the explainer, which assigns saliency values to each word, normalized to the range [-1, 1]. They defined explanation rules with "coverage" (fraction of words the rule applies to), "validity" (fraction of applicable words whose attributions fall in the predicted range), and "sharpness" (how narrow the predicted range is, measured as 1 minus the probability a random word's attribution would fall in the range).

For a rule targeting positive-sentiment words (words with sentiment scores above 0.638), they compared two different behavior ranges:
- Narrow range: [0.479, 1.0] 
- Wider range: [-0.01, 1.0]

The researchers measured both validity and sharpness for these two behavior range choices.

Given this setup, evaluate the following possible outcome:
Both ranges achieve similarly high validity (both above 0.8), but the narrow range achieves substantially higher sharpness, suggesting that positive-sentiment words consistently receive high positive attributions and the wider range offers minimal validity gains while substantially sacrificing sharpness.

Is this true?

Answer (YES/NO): NO